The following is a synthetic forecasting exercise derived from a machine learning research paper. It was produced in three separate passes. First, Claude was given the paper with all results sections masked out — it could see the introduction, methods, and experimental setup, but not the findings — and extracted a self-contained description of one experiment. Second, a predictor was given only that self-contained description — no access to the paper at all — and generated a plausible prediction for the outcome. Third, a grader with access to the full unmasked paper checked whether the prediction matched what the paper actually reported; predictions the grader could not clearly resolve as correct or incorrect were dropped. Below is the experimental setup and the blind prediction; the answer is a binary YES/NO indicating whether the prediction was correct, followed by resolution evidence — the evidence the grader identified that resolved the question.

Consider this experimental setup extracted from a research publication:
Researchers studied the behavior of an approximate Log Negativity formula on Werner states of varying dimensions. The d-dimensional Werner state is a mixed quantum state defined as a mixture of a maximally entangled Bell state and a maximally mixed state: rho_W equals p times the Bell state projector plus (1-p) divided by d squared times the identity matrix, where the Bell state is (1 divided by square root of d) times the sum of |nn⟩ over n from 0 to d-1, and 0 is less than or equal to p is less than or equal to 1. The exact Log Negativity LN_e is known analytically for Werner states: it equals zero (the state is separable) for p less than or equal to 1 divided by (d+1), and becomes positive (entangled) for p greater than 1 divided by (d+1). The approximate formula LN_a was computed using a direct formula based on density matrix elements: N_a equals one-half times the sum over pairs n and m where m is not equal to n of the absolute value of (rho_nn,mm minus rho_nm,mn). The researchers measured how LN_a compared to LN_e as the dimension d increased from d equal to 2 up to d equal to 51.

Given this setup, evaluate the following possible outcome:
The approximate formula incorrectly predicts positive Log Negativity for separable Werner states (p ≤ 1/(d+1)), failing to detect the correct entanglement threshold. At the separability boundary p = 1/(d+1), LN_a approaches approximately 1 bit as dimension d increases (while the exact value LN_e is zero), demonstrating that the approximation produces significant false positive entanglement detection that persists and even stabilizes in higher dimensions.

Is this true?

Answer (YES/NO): YES